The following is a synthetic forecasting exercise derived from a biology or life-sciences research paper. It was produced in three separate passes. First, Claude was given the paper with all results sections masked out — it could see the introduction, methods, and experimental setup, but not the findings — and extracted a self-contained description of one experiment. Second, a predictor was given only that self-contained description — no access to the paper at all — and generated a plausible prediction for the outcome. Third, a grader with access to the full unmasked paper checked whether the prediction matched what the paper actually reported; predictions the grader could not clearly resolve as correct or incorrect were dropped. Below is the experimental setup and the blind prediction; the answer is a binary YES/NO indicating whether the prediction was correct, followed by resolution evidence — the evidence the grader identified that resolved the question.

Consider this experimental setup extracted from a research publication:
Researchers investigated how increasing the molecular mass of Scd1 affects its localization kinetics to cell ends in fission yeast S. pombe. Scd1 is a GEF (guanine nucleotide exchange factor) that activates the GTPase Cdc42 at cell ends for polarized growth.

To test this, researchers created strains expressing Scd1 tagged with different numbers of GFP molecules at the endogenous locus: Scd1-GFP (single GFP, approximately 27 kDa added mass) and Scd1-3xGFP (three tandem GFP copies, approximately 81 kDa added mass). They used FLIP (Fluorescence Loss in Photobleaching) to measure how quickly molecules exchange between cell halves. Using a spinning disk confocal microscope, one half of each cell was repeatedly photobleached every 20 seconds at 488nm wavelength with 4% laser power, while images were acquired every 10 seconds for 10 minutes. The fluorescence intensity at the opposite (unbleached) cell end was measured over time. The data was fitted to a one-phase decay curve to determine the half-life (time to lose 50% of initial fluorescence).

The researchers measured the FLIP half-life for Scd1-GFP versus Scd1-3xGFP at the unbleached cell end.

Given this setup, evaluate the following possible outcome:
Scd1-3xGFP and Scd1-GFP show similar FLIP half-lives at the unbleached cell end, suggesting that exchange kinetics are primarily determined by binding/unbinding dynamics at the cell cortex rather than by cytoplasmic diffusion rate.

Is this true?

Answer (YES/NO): NO